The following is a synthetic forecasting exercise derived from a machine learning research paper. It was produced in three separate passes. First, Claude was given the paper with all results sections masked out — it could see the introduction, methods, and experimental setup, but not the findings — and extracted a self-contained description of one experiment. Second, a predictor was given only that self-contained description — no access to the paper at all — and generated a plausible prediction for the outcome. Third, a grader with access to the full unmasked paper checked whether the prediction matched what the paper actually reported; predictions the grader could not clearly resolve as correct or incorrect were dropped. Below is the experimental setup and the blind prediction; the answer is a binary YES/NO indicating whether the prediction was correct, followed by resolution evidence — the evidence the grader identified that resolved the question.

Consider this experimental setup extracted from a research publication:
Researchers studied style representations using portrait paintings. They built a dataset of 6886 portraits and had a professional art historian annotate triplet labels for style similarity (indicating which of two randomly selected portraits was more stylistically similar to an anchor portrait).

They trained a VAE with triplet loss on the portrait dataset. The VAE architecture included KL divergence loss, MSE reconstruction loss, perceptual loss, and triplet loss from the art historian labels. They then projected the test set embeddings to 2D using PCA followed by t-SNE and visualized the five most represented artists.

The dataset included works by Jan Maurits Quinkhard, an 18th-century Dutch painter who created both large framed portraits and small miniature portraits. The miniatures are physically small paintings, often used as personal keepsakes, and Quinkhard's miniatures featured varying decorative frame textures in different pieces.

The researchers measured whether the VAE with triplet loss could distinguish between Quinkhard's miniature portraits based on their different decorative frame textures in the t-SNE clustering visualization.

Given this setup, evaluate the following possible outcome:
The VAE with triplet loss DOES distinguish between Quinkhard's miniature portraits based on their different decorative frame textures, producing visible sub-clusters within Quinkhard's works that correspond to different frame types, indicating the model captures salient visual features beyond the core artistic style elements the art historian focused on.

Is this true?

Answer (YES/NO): YES